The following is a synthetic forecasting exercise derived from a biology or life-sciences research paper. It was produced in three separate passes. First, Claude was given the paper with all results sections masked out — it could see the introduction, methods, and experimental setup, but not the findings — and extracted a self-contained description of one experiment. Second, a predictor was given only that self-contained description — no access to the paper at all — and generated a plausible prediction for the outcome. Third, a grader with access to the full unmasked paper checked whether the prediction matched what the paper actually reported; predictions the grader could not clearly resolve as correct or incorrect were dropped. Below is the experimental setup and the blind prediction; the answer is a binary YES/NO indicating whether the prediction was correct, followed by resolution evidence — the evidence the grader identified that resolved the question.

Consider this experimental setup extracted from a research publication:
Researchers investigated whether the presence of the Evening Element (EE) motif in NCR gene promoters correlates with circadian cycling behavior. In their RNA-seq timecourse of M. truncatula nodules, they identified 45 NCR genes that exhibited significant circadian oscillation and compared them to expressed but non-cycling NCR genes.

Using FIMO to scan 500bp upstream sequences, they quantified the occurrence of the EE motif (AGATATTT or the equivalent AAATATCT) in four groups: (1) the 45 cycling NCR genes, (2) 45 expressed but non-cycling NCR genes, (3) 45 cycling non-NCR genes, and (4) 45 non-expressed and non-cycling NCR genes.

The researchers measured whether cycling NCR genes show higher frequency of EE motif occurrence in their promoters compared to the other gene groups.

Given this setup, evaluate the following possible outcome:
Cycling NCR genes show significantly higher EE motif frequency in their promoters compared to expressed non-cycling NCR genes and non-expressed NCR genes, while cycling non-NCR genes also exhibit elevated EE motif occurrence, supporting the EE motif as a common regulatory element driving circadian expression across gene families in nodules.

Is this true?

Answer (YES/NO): YES